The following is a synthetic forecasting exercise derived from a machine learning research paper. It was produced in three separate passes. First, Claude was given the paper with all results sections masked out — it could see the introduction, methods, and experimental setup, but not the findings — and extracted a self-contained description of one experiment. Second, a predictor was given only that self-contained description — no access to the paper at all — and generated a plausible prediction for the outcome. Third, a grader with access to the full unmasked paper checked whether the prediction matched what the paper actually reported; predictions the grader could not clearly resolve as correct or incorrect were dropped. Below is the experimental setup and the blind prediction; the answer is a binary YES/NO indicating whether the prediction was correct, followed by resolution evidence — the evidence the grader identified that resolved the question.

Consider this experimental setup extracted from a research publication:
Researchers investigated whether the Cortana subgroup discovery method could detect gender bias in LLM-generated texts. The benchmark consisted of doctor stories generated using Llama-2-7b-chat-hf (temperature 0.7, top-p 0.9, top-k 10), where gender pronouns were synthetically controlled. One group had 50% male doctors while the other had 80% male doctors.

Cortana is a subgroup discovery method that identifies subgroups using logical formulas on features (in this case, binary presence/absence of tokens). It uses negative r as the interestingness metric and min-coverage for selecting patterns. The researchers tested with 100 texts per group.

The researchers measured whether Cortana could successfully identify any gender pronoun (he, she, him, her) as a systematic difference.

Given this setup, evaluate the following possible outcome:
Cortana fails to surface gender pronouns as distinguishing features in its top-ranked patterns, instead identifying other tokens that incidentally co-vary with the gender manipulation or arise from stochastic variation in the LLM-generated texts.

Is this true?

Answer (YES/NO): YES